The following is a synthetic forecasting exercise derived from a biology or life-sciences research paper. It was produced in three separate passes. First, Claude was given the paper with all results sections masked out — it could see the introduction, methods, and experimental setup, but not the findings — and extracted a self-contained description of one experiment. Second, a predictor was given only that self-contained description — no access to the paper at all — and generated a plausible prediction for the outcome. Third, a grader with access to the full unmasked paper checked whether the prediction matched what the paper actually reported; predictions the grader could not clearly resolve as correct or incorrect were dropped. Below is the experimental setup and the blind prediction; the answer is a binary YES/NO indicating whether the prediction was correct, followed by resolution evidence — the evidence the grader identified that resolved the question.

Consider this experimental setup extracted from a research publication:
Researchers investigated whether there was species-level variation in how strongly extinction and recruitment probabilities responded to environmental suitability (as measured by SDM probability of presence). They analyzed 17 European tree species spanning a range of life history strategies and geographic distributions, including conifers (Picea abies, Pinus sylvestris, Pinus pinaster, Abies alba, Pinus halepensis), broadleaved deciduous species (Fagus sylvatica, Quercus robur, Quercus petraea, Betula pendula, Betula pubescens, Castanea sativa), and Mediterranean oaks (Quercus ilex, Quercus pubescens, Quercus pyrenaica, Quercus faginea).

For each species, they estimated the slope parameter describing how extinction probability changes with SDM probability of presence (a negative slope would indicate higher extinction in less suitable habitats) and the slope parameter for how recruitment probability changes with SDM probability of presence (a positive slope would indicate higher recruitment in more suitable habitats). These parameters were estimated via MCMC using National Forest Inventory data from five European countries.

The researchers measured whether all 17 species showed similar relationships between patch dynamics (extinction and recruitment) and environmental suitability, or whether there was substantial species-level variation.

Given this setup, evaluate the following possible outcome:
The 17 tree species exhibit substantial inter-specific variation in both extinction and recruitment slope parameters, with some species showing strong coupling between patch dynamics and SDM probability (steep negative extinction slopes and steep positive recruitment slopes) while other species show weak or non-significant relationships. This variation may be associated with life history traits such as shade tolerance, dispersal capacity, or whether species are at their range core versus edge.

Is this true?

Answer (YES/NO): NO